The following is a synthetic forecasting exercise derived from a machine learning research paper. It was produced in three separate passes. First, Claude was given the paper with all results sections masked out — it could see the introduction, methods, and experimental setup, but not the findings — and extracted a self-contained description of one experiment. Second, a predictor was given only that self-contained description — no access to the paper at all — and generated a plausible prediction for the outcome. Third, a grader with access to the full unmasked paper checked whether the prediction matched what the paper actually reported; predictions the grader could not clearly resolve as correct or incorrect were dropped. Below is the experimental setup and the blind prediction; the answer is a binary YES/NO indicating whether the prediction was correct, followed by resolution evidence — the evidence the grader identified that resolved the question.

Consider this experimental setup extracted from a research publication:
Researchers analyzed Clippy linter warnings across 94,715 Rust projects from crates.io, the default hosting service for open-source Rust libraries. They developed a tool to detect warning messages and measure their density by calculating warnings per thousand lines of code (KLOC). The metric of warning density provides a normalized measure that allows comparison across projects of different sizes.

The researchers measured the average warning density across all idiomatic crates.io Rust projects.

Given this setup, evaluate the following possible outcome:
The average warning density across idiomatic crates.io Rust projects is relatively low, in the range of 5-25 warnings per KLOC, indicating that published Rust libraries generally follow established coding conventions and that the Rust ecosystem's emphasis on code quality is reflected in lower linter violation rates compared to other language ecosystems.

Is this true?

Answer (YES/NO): YES